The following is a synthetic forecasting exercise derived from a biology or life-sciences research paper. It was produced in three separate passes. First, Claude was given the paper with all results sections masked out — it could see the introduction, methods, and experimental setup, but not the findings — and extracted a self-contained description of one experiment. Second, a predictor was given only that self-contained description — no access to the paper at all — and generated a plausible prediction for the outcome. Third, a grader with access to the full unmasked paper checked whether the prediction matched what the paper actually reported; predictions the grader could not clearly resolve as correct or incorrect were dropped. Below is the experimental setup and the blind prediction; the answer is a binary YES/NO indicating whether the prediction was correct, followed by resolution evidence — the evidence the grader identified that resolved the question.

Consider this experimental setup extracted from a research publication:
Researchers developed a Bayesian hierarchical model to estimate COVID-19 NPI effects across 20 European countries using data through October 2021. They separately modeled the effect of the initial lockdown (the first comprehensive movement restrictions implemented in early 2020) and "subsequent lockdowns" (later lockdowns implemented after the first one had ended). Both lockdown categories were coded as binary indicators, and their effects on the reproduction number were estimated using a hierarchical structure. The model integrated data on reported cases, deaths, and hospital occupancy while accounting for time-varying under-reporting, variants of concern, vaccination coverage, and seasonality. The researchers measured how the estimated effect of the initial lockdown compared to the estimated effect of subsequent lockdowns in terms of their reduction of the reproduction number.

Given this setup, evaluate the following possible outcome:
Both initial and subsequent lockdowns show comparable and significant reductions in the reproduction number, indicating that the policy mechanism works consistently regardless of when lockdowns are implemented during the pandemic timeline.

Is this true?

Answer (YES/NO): NO